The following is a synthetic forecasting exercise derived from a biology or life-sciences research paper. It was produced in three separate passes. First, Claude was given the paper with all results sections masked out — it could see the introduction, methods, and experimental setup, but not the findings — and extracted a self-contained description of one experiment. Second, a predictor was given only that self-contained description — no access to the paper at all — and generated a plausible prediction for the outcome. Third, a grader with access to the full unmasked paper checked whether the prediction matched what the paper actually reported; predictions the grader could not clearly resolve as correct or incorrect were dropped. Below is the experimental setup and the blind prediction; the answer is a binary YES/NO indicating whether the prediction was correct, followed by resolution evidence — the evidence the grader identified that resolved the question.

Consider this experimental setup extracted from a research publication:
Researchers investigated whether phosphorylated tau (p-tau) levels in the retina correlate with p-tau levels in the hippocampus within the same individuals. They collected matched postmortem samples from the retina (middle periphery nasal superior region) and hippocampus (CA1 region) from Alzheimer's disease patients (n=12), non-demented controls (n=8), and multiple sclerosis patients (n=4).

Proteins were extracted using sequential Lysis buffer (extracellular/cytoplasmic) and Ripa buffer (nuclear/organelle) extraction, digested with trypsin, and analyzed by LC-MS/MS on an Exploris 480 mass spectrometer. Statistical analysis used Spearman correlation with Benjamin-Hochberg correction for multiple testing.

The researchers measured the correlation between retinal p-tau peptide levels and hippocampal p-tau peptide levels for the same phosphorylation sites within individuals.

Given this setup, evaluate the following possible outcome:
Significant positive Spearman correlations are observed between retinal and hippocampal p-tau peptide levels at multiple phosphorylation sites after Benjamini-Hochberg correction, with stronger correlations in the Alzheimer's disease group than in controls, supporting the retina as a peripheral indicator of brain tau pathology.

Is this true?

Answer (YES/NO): NO